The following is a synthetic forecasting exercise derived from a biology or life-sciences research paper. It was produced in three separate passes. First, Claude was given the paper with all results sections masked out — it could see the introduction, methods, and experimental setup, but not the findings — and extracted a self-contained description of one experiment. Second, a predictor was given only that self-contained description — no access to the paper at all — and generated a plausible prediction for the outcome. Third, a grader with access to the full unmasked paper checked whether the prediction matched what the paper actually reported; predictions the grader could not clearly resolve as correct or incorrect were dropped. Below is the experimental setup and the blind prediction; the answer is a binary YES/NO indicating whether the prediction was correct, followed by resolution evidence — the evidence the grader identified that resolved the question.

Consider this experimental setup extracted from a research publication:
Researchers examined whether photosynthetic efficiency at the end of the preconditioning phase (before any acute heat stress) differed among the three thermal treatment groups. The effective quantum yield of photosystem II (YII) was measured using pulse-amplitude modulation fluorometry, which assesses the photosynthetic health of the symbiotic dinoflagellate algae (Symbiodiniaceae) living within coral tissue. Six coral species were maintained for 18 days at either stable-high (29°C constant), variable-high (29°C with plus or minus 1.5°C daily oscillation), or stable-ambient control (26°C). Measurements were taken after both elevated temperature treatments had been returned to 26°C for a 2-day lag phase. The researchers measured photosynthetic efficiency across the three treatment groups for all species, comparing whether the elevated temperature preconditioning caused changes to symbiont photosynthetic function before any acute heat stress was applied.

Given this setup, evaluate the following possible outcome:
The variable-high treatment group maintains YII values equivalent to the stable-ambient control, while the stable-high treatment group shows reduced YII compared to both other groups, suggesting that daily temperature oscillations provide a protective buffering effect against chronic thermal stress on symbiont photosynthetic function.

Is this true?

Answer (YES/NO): NO